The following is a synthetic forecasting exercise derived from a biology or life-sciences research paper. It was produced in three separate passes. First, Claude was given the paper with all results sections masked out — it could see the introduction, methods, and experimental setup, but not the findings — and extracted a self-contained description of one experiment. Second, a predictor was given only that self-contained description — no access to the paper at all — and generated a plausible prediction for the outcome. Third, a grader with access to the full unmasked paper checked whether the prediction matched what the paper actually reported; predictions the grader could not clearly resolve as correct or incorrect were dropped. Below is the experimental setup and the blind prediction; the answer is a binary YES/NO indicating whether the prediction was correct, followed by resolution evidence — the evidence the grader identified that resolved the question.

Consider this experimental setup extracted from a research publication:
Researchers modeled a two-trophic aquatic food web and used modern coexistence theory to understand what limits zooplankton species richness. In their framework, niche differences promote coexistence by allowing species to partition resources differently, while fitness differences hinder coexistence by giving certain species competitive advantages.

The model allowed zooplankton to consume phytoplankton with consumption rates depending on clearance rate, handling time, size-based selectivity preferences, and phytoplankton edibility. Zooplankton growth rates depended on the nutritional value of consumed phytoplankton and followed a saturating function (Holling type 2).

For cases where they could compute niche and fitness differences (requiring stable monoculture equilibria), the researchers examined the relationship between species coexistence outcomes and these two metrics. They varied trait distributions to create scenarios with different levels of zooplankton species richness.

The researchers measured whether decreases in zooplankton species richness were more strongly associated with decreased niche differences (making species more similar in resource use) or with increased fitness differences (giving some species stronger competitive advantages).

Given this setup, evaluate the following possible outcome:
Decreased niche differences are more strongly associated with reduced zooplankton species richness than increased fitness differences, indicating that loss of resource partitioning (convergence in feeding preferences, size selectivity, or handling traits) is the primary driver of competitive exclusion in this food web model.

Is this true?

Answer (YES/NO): NO